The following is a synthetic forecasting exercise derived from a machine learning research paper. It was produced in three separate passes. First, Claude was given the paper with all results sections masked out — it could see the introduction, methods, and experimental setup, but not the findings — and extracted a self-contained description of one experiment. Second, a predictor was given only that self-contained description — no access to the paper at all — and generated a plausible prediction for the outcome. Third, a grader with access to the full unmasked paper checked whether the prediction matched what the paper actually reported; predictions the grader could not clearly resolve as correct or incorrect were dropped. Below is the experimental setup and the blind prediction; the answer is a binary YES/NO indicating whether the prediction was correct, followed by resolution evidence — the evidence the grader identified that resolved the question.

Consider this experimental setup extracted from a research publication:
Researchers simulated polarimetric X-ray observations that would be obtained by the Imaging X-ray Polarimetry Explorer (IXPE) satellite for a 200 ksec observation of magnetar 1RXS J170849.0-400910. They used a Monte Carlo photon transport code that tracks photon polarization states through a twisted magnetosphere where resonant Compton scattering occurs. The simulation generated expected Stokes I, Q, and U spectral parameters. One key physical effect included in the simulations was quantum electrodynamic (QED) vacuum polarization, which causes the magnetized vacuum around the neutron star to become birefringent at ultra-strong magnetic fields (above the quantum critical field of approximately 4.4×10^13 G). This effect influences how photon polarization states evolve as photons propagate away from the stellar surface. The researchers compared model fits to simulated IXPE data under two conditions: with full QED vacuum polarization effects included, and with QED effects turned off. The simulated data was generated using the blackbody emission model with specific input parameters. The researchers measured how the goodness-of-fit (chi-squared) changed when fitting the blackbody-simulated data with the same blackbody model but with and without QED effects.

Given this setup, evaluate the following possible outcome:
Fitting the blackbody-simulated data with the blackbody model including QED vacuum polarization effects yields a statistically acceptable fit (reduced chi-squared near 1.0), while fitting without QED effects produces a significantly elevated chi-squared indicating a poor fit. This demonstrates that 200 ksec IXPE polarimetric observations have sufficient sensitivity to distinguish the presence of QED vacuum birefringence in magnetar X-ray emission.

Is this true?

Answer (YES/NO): YES